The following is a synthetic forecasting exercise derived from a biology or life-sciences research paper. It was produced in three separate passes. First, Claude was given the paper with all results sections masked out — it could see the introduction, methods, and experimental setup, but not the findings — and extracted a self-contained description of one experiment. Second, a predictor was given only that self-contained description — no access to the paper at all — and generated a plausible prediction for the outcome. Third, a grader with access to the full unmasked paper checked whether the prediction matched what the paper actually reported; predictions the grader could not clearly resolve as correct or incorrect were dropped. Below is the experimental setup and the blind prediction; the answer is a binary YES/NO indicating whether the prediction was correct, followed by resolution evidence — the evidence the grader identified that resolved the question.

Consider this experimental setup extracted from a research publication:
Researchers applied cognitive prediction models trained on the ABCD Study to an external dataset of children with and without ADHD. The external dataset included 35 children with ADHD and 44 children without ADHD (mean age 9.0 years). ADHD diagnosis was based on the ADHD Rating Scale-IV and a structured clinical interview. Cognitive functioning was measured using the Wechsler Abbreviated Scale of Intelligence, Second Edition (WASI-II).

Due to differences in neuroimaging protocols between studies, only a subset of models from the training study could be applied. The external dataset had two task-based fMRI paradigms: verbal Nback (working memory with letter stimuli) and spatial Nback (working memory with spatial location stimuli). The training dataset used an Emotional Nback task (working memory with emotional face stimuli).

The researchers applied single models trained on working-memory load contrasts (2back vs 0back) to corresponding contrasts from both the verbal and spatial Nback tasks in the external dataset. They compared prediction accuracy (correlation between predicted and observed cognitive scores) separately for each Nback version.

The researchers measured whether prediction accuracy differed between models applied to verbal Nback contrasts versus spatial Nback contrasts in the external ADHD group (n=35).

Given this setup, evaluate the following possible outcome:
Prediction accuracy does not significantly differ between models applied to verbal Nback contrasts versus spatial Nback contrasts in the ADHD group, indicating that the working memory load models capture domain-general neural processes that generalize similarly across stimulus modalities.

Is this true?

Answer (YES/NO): NO